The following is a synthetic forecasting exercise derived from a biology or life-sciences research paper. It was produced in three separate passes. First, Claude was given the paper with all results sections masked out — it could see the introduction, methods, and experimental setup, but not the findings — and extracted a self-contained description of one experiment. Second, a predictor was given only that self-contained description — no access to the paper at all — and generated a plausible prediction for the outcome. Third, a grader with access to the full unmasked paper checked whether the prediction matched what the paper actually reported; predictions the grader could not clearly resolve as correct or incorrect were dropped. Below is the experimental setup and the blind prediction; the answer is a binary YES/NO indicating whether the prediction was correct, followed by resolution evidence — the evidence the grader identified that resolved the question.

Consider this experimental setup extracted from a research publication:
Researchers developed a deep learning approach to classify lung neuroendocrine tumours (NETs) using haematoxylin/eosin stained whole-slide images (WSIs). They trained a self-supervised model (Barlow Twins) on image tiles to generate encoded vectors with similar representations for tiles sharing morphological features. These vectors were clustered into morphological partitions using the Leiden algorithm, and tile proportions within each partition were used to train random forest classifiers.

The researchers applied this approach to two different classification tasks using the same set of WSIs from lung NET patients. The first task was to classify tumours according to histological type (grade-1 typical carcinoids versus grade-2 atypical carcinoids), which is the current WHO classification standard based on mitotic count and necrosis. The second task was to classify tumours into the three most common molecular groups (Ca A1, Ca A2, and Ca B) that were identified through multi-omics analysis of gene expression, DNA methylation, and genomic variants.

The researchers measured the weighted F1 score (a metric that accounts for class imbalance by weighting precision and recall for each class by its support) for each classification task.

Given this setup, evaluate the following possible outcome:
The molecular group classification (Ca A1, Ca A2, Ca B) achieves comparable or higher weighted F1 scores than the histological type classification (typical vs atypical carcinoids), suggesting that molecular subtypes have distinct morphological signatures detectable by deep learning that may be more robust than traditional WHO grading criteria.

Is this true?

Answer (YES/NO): YES